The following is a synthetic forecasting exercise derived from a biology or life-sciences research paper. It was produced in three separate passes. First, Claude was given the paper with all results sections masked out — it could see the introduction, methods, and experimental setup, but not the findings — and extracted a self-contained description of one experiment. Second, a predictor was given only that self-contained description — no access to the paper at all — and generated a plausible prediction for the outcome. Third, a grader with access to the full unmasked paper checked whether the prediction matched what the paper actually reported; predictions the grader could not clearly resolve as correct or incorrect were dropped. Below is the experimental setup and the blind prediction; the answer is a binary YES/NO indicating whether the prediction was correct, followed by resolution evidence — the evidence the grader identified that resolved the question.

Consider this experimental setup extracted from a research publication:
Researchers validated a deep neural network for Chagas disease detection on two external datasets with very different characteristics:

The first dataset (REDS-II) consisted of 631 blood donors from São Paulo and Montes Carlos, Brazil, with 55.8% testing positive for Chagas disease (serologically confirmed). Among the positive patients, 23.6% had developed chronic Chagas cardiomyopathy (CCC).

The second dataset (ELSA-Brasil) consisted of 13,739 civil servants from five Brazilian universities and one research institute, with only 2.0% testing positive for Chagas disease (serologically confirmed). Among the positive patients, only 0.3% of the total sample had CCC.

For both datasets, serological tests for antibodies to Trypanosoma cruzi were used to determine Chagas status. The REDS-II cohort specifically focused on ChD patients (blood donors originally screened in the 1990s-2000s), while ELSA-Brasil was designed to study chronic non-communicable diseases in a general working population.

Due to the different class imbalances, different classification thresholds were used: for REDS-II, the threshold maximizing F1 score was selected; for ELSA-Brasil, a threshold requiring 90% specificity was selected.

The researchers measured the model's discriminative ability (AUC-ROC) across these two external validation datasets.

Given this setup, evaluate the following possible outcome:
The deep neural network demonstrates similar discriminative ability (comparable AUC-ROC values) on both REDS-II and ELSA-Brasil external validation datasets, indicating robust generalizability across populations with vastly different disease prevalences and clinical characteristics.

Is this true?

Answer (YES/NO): NO